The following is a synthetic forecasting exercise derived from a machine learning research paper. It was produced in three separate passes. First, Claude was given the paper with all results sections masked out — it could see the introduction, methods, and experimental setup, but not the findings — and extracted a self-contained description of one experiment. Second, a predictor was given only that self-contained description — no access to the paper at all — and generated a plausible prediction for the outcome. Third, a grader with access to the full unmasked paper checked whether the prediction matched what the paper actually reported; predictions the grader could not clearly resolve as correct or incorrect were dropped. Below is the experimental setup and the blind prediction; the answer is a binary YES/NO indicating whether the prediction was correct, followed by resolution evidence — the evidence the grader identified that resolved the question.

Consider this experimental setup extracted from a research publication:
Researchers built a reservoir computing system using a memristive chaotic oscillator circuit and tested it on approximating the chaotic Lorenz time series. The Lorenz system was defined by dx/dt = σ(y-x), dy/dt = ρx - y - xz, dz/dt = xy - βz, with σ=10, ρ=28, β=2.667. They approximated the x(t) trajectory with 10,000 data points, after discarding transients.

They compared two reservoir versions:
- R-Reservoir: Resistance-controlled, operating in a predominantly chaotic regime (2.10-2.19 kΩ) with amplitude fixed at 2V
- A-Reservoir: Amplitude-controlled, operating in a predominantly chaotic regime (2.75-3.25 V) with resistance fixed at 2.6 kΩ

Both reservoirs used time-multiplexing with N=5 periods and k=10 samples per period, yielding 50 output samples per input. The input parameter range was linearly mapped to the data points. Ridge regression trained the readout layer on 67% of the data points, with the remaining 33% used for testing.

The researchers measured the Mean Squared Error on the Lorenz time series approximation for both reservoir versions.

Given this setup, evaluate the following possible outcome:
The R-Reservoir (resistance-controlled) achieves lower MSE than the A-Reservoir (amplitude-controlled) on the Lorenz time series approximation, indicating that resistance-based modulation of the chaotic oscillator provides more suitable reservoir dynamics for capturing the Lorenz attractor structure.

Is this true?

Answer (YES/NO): NO